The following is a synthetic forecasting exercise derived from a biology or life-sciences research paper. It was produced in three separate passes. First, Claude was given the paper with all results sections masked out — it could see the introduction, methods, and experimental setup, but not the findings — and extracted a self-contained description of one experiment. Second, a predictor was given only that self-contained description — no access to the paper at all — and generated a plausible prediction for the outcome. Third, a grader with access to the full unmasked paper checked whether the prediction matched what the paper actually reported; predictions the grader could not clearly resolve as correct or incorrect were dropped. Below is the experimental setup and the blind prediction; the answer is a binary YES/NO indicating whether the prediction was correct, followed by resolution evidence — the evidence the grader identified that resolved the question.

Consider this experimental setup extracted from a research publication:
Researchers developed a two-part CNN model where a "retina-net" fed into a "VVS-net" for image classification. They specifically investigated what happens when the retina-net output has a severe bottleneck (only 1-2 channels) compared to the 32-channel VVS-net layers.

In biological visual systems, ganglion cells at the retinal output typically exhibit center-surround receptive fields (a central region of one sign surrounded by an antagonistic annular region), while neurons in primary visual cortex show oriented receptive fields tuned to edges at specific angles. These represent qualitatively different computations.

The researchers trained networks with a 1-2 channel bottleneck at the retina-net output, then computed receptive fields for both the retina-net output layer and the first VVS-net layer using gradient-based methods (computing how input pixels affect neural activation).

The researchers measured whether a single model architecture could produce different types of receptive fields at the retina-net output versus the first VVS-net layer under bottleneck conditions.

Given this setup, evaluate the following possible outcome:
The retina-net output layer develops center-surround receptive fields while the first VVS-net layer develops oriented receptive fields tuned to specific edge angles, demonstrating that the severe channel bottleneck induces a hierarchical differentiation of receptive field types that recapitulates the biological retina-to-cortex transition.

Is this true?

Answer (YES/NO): YES